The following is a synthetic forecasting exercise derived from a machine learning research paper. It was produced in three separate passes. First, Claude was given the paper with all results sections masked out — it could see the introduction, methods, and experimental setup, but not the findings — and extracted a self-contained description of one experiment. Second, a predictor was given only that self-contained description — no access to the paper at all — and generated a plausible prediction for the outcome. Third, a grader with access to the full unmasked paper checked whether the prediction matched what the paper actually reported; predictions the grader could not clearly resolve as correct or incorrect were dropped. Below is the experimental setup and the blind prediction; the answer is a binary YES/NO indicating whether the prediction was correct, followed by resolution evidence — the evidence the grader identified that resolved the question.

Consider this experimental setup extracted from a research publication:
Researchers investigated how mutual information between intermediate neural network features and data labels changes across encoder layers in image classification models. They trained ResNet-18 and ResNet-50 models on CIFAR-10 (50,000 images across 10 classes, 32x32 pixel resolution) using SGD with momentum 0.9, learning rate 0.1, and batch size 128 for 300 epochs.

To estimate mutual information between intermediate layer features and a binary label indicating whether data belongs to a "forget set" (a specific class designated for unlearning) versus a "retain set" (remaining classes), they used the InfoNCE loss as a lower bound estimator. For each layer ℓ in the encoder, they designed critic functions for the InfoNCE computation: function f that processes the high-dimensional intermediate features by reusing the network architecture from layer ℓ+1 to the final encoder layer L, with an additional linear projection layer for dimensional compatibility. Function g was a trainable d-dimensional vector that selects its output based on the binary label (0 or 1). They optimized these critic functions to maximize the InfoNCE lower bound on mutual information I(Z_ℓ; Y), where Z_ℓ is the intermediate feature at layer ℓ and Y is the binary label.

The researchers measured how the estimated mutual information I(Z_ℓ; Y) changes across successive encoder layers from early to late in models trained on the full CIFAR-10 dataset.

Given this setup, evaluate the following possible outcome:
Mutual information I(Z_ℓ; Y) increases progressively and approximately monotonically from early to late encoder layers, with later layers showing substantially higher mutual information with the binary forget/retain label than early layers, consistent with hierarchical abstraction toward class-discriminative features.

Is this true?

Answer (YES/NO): NO